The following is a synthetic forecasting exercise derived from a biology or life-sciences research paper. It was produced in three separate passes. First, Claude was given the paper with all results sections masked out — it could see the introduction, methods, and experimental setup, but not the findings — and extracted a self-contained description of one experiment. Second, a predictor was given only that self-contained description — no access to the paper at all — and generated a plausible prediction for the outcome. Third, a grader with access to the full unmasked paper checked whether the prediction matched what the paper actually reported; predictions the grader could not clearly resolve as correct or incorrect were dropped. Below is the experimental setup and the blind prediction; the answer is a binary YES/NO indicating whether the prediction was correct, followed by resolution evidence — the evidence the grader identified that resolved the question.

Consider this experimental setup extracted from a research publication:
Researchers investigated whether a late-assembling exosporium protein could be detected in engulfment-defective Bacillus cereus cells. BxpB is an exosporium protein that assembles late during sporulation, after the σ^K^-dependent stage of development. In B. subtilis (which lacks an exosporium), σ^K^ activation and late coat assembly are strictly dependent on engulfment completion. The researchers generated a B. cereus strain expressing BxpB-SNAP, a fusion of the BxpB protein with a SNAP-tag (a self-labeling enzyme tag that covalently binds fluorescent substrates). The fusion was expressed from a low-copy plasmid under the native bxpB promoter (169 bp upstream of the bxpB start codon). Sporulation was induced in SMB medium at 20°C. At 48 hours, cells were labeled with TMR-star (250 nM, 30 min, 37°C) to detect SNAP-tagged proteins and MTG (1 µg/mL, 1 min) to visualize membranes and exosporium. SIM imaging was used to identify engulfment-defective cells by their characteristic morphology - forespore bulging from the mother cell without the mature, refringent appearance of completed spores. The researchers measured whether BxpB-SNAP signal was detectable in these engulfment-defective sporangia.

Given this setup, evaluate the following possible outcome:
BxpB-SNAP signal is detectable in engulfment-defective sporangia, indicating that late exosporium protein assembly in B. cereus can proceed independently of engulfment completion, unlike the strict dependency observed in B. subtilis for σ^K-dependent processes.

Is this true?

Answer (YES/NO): YES